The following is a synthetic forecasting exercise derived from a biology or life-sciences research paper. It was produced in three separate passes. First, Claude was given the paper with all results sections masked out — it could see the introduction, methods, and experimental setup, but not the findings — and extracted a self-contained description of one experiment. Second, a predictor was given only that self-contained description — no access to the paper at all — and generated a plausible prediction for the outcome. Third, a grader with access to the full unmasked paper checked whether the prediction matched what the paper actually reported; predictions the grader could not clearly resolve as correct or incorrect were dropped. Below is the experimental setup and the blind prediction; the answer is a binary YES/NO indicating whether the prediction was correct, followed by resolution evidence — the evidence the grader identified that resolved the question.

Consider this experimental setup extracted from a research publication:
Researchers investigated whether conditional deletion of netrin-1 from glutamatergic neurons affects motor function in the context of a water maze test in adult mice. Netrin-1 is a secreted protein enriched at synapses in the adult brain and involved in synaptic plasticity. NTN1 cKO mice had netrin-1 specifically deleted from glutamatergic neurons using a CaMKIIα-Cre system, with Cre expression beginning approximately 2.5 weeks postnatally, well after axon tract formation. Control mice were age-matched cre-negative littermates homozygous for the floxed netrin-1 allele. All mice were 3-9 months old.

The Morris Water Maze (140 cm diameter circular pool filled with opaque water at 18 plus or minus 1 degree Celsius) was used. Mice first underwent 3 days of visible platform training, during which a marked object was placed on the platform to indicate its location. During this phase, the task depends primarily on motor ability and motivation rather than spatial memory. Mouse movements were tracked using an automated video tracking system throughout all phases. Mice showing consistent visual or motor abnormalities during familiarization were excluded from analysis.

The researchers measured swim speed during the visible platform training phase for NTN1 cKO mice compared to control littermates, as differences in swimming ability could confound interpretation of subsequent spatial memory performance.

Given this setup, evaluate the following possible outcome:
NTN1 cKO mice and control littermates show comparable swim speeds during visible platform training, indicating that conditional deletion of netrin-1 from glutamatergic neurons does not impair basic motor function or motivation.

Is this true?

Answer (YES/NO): YES